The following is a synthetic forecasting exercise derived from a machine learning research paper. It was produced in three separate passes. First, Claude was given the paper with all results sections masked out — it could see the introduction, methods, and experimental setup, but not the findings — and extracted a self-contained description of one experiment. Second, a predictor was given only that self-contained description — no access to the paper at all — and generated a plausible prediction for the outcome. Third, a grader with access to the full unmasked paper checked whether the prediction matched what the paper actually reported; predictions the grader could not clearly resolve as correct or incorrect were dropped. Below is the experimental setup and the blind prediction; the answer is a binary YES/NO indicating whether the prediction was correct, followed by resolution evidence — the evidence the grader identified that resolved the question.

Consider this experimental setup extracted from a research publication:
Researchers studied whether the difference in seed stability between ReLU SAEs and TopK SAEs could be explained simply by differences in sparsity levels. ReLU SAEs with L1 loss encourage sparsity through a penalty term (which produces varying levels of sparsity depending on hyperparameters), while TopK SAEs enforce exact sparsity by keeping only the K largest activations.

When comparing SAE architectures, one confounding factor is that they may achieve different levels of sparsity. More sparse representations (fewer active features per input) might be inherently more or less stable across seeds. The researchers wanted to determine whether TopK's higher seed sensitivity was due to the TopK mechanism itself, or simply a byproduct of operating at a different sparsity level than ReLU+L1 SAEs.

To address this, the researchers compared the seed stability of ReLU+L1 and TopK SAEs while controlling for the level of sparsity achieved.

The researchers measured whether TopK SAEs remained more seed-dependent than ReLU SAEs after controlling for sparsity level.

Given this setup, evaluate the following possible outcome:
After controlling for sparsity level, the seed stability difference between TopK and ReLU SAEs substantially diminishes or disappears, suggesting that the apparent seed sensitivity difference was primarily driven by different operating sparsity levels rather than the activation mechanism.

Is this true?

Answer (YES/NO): NO